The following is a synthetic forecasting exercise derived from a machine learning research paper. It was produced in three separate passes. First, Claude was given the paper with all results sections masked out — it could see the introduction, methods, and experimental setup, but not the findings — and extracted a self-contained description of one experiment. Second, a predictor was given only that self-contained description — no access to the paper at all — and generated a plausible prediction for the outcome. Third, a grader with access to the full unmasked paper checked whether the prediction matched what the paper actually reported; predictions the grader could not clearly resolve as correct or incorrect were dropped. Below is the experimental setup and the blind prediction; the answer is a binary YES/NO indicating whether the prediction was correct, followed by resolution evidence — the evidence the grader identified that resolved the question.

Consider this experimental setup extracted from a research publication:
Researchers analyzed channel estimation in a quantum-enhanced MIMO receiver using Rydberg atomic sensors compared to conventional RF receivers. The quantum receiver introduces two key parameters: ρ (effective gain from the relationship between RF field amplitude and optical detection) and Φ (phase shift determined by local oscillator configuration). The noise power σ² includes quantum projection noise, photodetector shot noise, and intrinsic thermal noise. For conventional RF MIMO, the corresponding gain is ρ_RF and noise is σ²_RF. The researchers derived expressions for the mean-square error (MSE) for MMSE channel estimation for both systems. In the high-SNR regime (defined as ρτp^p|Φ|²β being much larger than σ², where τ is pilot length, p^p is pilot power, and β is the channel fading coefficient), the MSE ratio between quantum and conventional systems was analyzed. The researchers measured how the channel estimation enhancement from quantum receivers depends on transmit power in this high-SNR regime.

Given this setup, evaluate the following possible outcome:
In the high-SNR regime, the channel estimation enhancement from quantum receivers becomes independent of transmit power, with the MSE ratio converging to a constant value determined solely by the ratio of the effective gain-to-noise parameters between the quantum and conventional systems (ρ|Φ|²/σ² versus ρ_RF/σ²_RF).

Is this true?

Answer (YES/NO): YES